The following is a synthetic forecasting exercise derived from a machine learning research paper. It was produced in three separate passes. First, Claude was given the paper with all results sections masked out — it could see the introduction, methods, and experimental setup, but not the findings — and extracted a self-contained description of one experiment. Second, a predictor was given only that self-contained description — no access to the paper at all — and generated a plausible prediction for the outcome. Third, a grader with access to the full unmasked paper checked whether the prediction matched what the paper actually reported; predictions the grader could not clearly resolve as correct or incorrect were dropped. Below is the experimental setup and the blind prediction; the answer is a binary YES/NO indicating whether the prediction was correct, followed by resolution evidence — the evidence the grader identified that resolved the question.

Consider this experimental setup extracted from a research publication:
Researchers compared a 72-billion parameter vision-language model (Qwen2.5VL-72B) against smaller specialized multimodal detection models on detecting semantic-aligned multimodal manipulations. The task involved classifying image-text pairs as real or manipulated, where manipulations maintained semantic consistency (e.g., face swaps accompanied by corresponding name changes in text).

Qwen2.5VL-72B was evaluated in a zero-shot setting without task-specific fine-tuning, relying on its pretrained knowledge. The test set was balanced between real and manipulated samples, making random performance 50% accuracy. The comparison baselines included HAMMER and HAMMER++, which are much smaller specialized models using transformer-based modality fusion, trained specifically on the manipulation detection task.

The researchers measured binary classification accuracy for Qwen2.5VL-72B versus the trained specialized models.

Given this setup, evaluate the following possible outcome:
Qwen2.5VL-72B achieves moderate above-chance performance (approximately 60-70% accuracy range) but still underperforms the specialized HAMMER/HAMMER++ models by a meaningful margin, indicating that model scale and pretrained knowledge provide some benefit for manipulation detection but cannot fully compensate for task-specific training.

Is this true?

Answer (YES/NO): NO